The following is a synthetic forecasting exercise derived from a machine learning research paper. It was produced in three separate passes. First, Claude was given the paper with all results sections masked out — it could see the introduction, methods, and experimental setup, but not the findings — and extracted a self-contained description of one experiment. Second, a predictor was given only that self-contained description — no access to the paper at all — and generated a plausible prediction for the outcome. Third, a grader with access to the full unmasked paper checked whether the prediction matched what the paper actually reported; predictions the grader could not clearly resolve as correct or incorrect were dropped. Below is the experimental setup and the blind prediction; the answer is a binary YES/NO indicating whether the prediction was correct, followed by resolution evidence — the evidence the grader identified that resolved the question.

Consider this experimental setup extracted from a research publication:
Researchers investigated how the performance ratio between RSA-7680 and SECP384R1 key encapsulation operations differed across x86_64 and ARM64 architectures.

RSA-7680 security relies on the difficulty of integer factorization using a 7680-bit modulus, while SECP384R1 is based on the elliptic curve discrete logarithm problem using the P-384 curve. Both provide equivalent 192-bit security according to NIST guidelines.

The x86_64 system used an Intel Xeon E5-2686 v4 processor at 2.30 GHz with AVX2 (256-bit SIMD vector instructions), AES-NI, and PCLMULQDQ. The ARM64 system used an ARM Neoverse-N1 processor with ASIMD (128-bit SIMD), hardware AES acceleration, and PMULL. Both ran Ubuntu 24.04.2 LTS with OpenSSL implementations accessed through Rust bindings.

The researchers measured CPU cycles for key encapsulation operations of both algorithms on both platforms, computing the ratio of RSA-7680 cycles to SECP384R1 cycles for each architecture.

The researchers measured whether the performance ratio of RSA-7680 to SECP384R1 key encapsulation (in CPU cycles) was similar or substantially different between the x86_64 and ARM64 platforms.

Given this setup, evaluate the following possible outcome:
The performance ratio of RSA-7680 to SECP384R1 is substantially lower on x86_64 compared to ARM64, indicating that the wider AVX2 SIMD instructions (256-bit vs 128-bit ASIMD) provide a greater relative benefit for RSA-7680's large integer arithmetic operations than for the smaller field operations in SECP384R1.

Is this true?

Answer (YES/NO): NO